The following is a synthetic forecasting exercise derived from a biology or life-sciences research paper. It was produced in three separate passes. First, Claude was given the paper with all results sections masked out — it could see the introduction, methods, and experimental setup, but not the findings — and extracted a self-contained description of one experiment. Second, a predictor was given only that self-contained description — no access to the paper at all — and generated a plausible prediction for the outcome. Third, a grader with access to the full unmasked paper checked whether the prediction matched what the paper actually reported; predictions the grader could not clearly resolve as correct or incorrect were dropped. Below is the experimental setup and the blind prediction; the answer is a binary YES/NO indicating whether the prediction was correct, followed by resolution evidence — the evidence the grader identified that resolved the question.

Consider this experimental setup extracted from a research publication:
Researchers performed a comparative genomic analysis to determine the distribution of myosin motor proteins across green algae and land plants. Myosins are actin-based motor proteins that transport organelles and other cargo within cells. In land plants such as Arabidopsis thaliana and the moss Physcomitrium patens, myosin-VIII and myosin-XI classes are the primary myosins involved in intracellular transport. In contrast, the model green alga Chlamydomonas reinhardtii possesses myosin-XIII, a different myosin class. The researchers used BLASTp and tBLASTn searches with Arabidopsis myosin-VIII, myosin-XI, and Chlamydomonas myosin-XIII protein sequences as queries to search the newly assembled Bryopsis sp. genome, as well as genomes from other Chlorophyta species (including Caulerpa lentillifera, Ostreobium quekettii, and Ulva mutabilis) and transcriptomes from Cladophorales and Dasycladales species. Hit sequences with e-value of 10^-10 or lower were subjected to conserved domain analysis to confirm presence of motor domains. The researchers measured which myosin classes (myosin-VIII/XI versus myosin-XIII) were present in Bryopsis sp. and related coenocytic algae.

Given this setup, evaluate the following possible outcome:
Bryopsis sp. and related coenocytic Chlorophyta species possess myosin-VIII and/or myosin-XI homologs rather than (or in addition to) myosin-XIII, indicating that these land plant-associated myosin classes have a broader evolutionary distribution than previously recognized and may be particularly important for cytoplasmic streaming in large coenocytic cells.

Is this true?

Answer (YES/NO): NO